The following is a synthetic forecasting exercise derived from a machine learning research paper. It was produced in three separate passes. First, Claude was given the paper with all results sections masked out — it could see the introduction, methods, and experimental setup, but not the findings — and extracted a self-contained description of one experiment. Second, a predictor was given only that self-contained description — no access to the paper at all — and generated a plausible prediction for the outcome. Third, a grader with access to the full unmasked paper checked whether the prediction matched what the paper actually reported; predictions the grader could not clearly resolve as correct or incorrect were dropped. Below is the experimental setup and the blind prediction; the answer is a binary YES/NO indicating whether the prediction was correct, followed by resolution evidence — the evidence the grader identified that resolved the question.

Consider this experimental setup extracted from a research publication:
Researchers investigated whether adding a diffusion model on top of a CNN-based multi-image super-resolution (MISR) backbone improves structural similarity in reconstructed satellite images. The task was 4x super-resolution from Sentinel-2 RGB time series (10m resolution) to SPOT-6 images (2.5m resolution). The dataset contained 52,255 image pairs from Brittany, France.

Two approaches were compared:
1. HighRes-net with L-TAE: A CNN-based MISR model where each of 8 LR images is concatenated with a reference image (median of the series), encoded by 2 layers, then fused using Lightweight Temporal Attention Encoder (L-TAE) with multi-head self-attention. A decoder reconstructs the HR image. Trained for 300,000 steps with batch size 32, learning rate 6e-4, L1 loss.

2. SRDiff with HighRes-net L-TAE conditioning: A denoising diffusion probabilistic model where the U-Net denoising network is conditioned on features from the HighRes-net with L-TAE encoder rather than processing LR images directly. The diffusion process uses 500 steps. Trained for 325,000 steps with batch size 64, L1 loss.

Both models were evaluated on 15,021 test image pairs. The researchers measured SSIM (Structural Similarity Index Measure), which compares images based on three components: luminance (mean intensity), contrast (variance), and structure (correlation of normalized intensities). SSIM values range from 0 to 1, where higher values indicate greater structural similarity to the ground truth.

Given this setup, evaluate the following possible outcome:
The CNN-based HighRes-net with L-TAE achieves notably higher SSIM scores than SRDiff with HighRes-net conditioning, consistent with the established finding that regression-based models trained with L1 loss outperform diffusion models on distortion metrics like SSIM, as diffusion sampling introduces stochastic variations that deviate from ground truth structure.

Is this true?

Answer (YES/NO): YES